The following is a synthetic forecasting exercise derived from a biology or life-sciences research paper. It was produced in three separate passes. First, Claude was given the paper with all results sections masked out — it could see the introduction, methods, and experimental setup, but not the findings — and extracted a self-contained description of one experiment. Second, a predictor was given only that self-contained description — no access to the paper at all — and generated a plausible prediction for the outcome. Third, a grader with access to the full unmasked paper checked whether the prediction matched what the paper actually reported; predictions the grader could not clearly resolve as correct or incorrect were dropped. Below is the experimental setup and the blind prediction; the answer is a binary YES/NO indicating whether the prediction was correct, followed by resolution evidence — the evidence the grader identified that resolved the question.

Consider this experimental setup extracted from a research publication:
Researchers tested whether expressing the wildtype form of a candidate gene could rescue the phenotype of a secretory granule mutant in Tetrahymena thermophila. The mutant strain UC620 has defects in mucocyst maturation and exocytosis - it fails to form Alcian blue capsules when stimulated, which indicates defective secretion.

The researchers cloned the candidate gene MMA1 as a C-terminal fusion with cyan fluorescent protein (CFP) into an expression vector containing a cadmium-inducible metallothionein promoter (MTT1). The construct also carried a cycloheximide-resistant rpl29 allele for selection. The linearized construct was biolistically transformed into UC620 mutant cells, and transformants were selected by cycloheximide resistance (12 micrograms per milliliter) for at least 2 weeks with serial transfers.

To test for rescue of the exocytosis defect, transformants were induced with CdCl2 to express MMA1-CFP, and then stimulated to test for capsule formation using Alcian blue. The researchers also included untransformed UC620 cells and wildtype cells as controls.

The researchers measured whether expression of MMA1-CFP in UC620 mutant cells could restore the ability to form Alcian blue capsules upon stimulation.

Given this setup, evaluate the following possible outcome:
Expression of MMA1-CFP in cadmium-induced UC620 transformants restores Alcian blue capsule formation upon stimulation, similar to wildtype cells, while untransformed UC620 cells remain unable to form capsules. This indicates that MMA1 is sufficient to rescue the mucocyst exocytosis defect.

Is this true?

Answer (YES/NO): YES